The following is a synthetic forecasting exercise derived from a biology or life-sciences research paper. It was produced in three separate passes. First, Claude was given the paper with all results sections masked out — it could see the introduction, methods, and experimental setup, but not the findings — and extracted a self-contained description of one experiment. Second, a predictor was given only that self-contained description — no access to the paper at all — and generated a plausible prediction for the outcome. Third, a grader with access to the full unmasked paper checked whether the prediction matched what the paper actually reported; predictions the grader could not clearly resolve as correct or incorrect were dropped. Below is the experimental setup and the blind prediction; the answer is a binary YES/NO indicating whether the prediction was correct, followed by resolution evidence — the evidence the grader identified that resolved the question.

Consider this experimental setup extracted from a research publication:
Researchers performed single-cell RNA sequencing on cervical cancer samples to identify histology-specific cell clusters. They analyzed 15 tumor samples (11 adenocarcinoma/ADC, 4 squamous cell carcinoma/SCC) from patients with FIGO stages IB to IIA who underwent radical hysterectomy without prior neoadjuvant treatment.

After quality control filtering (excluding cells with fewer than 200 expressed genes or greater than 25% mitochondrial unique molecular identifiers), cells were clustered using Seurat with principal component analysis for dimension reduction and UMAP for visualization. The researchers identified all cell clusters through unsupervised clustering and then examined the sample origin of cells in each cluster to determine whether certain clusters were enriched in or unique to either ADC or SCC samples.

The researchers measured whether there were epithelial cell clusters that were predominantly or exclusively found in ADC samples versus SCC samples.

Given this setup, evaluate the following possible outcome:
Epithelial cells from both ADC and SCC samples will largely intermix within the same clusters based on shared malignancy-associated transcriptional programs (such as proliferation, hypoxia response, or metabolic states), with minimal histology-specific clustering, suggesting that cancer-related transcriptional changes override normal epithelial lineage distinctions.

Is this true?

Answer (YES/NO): NO